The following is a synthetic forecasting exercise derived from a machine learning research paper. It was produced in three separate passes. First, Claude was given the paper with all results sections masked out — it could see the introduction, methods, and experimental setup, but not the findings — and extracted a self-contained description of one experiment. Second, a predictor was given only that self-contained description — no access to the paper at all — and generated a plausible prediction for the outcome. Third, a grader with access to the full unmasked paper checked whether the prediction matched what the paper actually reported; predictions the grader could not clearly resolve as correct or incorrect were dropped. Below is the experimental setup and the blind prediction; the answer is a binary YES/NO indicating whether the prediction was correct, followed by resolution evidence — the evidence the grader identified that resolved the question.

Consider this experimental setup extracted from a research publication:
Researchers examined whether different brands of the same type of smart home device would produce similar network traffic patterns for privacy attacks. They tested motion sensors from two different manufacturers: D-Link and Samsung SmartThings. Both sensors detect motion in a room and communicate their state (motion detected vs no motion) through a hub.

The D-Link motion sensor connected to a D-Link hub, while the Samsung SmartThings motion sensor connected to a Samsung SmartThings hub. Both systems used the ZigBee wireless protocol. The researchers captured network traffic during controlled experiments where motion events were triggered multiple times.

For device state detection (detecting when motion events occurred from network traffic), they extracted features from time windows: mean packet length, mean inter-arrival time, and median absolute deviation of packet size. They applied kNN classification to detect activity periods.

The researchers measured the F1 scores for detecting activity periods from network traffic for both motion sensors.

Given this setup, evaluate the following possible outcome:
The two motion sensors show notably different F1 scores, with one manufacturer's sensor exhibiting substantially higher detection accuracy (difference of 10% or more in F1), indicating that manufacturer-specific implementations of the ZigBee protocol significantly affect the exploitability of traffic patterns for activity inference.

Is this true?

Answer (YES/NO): YES